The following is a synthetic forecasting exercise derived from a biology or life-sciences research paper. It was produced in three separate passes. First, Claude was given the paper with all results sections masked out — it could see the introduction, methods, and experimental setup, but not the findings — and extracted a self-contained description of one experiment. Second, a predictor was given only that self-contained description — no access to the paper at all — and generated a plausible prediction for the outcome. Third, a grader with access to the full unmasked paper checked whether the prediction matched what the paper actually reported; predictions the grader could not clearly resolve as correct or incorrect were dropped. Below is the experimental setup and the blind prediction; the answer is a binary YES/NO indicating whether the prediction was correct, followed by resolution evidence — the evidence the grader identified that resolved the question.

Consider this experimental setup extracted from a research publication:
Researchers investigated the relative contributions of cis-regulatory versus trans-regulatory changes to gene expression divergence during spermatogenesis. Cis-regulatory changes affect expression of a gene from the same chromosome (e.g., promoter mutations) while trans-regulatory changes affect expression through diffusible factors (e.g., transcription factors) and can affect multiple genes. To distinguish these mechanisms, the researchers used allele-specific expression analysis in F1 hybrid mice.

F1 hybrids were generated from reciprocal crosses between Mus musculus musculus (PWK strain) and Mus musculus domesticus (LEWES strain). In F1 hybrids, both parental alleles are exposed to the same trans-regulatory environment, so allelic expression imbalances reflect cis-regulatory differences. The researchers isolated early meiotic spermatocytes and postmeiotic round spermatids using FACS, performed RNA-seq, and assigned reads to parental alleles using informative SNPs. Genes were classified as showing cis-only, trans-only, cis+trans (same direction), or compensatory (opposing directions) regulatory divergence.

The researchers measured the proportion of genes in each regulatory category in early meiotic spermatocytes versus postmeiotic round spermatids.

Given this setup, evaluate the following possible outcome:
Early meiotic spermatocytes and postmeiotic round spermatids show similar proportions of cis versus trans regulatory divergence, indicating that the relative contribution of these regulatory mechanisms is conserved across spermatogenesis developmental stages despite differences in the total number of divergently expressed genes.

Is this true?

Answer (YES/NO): NO